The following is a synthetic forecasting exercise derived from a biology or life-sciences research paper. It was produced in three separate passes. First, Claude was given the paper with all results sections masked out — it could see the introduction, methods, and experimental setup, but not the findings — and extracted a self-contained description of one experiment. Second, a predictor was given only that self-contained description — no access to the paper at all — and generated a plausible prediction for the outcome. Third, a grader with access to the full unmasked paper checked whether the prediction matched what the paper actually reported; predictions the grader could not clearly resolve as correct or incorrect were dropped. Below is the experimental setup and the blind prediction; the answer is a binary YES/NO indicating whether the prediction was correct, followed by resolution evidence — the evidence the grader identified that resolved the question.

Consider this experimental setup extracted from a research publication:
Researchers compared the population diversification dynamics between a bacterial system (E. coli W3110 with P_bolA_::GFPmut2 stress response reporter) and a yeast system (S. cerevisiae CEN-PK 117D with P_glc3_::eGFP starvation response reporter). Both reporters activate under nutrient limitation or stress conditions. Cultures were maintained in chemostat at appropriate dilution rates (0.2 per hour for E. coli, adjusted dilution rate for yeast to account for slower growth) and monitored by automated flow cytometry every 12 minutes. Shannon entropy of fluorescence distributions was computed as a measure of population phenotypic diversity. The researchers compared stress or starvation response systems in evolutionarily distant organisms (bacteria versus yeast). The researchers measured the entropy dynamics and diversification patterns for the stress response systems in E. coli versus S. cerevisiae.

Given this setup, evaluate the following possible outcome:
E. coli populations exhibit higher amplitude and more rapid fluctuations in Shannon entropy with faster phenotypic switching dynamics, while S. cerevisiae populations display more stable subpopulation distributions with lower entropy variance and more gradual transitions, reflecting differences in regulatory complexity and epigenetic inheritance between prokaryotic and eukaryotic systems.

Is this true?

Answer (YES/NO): NO